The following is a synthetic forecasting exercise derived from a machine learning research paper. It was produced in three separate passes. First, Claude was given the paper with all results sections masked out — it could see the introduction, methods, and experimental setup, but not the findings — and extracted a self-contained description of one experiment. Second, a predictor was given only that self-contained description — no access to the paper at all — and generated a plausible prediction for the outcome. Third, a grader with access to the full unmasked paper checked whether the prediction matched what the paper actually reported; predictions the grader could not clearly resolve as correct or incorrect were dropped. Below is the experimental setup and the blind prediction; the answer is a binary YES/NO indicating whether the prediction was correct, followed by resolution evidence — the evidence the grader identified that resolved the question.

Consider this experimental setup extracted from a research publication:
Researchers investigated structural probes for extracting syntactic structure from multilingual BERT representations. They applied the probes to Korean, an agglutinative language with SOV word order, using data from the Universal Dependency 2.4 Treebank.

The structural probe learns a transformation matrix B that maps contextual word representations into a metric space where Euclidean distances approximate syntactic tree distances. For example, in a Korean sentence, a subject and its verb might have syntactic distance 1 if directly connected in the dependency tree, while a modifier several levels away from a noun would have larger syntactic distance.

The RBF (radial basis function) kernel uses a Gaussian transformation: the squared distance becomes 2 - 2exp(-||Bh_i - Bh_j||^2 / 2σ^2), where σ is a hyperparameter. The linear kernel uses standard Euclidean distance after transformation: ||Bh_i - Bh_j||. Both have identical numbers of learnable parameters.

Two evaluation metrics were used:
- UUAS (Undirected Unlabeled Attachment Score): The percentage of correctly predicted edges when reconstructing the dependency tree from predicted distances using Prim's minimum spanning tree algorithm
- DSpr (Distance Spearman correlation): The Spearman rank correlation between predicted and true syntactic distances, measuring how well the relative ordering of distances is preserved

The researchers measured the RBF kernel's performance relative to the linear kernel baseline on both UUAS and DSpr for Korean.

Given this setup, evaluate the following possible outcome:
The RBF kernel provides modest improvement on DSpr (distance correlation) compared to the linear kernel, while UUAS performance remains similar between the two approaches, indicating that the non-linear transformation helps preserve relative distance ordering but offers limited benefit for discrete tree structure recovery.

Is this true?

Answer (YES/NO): NO